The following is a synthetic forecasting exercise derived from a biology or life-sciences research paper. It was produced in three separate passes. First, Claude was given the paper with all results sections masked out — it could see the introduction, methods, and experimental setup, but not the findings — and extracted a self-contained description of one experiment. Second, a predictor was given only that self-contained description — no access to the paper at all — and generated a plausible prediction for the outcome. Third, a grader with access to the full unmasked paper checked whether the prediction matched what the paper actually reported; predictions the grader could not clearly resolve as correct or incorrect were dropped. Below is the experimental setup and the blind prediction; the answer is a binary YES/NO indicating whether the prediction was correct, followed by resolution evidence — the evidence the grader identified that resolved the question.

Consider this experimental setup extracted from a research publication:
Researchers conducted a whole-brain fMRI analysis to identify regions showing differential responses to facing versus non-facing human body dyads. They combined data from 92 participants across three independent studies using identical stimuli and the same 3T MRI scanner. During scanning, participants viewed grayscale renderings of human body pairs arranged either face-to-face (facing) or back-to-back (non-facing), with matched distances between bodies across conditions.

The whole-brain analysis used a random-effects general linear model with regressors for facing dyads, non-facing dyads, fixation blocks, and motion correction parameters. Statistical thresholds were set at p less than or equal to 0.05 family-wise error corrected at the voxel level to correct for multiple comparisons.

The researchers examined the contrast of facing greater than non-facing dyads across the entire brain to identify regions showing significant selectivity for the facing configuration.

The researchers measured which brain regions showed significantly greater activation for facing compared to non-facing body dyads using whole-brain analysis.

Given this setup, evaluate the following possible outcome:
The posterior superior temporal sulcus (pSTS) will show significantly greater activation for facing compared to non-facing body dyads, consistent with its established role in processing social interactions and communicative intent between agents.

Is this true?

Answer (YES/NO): NO